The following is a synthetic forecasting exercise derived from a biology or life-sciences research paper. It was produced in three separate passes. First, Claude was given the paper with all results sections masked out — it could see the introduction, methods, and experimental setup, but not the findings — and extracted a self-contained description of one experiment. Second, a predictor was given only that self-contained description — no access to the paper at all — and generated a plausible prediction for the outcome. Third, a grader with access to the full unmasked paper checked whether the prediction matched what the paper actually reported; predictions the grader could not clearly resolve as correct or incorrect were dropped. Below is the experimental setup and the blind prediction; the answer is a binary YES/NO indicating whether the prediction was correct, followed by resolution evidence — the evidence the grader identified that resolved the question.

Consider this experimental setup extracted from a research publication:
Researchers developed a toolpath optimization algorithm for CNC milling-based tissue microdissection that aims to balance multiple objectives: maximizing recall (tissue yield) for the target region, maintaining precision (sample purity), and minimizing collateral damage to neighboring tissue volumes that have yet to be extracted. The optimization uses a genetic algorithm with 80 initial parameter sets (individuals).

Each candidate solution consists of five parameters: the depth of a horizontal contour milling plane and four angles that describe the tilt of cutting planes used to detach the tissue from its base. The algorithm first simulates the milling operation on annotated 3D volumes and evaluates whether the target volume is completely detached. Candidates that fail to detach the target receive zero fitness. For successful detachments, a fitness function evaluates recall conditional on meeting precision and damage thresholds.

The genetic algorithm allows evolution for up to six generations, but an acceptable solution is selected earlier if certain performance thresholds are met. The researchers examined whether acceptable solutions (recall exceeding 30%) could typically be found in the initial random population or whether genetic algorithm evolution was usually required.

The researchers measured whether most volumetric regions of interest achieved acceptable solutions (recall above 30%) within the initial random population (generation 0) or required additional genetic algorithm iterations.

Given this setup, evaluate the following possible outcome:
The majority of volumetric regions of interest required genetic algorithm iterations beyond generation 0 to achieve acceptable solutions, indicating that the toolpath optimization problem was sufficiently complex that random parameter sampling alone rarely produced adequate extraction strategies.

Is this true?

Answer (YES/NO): NO